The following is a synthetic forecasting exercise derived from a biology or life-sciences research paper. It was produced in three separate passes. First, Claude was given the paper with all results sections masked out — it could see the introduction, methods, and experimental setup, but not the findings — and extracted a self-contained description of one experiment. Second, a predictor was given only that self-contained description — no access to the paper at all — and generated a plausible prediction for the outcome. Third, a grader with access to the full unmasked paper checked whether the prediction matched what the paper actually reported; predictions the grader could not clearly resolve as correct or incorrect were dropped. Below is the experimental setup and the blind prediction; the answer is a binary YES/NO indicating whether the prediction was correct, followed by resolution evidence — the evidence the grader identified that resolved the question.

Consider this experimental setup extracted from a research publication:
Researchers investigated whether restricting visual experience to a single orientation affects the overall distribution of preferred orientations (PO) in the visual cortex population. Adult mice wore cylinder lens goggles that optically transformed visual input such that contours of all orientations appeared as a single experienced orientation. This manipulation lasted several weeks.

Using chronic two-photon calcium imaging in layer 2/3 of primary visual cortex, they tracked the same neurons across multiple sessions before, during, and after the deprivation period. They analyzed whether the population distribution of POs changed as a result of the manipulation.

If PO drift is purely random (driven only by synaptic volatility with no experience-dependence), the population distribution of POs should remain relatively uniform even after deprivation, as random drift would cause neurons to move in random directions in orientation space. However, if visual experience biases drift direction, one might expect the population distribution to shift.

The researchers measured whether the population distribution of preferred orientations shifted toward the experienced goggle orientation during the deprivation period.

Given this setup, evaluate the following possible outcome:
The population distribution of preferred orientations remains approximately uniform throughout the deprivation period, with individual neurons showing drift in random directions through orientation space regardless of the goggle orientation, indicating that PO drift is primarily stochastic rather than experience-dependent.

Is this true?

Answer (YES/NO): NO